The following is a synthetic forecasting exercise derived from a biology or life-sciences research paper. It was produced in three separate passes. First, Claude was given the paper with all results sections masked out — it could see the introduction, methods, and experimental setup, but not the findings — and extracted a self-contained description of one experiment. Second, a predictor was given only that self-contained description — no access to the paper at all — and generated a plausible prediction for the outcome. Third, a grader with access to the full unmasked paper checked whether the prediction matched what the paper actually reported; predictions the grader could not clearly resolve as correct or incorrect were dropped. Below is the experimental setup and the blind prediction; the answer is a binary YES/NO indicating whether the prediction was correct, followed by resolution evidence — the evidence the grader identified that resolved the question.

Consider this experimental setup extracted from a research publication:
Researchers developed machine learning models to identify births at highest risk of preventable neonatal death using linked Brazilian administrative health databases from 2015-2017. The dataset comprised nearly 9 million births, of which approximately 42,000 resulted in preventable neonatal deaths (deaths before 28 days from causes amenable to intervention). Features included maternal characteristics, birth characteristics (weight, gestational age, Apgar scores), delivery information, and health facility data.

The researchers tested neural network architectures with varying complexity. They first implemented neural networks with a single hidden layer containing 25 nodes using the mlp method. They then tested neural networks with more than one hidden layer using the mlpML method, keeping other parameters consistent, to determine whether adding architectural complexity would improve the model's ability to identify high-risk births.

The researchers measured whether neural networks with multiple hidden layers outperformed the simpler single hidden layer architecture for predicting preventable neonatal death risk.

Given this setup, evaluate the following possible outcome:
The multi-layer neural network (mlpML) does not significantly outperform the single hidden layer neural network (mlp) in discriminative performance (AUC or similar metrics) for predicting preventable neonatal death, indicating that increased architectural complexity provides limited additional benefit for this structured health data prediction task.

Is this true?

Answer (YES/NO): YES